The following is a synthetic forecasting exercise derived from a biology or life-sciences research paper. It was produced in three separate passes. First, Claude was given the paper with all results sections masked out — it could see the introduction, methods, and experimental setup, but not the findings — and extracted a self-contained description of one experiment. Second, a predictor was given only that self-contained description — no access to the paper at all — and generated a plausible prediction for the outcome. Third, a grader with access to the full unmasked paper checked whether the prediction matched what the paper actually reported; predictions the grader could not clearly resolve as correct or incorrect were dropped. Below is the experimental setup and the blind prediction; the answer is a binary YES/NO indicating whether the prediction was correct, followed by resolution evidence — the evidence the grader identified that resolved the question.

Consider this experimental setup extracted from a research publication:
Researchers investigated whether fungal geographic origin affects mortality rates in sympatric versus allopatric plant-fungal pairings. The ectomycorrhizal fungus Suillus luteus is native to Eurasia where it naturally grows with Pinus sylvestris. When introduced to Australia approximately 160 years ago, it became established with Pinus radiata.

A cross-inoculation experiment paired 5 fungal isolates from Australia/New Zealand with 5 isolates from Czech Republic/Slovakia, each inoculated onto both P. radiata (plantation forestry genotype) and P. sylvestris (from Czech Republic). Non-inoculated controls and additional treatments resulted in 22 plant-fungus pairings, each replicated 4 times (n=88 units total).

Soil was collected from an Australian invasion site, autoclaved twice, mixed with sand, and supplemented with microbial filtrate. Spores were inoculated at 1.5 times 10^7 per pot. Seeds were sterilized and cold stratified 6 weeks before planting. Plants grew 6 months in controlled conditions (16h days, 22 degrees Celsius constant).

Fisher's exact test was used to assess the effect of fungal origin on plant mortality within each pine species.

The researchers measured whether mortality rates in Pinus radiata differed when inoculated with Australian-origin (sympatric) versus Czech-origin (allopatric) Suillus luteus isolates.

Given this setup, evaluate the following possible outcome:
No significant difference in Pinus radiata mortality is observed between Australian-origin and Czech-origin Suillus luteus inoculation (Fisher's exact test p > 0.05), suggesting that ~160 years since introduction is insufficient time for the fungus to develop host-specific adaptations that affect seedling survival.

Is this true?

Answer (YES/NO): NO